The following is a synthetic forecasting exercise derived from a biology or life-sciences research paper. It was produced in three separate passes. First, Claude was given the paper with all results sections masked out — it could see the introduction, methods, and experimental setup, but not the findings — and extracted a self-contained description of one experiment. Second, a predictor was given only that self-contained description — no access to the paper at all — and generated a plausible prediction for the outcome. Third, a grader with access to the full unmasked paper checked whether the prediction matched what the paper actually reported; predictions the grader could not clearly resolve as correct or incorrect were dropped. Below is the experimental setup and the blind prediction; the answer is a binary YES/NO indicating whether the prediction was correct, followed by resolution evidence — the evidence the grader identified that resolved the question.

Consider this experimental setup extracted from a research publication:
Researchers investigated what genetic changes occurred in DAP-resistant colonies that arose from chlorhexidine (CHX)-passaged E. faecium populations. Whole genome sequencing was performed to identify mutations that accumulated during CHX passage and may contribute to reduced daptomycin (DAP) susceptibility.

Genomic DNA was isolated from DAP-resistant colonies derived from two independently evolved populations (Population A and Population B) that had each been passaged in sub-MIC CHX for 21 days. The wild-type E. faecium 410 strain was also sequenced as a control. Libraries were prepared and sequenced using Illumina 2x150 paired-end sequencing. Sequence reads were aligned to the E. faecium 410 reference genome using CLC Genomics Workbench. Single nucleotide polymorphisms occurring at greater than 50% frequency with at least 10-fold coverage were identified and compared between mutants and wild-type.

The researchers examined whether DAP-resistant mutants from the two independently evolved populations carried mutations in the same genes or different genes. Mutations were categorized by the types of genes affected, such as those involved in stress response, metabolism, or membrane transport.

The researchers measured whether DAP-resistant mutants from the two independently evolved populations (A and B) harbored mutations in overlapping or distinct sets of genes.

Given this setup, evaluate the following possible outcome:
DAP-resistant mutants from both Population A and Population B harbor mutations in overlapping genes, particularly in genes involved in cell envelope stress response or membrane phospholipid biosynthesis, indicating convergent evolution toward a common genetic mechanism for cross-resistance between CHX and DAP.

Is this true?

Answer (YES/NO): NO